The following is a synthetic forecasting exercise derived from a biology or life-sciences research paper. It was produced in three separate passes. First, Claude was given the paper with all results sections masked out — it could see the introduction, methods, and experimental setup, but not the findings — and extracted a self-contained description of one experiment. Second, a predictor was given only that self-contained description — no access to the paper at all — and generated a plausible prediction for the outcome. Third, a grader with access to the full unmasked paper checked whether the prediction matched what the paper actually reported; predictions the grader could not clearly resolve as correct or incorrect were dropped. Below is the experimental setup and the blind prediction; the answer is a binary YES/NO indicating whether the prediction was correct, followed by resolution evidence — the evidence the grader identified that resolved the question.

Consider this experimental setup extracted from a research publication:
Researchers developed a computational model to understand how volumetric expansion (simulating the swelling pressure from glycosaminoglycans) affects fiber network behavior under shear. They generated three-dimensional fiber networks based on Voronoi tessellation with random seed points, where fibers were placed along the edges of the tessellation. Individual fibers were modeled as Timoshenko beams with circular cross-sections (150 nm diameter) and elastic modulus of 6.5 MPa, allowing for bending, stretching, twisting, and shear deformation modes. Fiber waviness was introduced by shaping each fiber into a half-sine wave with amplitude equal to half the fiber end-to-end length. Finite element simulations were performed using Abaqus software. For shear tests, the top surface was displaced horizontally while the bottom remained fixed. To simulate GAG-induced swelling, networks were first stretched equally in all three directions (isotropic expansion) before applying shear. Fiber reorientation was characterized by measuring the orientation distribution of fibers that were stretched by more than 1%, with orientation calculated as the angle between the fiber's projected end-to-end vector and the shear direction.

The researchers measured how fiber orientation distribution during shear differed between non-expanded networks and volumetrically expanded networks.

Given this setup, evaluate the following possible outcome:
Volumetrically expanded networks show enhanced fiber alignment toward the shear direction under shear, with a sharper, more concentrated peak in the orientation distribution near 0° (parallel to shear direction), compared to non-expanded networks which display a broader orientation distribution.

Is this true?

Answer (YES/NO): NO